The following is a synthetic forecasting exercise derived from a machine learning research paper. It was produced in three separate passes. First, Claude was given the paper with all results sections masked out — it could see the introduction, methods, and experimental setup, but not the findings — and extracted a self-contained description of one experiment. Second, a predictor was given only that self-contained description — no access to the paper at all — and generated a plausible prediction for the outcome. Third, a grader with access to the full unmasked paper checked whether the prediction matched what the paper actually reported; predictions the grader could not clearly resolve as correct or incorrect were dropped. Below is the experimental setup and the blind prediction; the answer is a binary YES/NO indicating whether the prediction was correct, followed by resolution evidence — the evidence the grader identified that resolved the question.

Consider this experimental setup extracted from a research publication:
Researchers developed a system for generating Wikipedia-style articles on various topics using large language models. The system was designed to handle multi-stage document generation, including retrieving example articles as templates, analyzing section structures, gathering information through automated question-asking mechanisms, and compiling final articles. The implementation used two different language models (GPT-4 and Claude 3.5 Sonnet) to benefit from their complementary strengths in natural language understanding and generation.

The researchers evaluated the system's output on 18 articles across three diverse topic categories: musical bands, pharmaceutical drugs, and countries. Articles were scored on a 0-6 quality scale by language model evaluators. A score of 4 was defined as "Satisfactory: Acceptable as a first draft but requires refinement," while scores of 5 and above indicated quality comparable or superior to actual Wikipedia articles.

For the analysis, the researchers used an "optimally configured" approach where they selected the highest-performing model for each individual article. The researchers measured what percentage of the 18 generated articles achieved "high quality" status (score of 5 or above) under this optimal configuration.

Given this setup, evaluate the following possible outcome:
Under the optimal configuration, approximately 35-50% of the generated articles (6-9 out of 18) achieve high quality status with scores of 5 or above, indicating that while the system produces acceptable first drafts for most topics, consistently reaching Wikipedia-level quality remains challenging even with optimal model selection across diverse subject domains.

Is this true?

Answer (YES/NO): YES